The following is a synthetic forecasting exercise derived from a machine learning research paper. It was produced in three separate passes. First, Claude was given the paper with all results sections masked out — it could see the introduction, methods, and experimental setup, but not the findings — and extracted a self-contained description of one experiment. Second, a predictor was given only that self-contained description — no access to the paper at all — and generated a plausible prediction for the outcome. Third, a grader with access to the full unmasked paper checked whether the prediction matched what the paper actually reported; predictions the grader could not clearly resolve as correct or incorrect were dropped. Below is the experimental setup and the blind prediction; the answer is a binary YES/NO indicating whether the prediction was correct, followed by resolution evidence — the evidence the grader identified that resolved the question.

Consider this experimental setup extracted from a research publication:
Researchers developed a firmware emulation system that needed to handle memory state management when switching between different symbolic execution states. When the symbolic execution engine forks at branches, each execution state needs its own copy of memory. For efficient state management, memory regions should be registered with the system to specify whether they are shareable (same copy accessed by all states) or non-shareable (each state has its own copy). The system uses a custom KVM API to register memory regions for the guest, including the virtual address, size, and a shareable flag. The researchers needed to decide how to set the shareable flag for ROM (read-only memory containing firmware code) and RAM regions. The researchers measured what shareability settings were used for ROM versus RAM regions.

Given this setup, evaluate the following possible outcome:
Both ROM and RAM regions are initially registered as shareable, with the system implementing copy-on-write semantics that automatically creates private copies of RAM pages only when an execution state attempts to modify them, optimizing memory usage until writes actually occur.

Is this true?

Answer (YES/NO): NO